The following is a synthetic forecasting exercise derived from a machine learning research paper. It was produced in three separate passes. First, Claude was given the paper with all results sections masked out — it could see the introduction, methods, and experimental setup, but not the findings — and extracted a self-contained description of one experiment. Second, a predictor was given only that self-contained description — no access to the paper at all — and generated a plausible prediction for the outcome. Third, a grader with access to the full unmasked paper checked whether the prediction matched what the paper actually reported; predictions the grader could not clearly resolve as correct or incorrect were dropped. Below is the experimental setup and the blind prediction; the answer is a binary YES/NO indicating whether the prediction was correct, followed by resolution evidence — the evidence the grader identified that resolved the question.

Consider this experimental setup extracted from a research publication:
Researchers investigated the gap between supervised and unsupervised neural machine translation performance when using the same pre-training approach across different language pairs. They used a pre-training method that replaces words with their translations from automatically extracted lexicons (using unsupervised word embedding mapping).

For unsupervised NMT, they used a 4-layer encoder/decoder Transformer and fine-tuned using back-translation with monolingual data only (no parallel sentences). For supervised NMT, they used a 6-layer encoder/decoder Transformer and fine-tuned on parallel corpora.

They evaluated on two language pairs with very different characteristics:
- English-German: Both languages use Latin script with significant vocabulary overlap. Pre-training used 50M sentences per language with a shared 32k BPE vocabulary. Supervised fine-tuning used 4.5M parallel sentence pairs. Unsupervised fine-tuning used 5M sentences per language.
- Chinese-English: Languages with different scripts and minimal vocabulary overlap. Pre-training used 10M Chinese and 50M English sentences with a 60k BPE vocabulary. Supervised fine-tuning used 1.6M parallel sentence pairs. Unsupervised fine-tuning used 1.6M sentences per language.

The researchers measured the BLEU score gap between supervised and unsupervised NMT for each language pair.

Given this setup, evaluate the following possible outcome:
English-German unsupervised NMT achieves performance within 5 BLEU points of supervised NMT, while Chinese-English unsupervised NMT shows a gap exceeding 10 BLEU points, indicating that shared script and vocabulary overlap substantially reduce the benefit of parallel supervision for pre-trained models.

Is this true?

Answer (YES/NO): YES